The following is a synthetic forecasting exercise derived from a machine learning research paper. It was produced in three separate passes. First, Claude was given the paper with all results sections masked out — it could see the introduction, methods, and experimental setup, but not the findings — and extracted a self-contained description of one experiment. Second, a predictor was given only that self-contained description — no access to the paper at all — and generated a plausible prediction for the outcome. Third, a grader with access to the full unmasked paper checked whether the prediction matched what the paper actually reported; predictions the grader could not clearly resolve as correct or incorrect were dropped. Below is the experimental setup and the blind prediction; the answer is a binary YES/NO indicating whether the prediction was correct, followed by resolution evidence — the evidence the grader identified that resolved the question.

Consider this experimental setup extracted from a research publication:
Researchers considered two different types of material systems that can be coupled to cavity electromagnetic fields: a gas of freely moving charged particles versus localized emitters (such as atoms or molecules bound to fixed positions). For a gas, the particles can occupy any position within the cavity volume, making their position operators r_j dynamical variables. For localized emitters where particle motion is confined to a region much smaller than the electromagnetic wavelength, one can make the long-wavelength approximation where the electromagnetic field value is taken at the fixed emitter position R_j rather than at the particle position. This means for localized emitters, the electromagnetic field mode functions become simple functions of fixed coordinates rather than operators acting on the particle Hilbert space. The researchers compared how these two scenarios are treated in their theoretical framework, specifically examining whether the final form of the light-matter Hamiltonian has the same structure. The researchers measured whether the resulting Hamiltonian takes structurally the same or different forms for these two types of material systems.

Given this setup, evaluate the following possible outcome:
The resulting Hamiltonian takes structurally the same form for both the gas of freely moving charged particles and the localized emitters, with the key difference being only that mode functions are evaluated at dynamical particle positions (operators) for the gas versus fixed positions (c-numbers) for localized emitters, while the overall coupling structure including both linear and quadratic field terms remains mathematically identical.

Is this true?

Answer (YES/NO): YES